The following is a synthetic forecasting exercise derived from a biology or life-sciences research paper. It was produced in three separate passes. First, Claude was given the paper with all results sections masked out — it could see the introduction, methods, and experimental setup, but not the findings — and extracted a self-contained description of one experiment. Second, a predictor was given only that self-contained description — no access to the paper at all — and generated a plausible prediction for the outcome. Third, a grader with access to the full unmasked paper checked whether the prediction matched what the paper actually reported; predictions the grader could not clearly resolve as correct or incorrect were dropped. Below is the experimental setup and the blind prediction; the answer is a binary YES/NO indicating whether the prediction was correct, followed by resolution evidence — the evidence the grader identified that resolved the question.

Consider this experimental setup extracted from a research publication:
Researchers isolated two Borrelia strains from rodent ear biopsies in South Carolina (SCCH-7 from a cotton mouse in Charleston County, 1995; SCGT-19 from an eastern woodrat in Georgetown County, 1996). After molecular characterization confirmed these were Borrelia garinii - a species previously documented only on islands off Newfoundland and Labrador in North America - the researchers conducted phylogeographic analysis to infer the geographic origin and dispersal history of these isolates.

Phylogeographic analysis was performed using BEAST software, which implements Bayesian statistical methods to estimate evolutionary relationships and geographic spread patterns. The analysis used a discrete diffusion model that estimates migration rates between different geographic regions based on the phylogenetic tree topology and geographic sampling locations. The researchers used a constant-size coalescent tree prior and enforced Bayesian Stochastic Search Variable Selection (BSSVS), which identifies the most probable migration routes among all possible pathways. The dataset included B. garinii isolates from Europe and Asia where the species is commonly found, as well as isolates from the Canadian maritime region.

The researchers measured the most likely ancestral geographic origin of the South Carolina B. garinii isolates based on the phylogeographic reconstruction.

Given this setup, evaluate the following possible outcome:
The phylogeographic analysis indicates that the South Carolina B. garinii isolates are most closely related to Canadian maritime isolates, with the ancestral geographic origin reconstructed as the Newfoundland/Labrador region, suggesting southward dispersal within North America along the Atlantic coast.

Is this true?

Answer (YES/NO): NO